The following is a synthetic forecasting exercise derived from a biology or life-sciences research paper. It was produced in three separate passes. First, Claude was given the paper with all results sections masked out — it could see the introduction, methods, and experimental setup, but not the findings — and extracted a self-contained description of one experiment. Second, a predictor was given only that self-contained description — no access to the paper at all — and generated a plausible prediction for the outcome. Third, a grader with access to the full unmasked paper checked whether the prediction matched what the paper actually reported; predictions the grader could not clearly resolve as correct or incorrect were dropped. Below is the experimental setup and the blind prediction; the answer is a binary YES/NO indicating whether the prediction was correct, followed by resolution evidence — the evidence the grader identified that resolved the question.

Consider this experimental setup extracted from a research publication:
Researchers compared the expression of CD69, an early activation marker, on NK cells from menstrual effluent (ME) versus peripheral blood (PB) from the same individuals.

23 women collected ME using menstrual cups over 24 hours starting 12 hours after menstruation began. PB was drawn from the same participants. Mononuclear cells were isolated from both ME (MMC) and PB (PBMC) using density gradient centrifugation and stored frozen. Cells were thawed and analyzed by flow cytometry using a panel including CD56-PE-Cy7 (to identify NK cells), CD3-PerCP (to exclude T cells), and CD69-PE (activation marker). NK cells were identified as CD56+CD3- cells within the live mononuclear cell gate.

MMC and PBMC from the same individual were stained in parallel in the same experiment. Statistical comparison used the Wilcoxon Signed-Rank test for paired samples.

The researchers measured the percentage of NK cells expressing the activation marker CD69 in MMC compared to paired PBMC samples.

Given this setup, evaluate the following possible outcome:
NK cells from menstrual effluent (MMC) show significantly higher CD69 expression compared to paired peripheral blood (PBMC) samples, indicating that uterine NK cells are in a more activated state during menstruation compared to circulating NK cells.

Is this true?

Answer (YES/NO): YES